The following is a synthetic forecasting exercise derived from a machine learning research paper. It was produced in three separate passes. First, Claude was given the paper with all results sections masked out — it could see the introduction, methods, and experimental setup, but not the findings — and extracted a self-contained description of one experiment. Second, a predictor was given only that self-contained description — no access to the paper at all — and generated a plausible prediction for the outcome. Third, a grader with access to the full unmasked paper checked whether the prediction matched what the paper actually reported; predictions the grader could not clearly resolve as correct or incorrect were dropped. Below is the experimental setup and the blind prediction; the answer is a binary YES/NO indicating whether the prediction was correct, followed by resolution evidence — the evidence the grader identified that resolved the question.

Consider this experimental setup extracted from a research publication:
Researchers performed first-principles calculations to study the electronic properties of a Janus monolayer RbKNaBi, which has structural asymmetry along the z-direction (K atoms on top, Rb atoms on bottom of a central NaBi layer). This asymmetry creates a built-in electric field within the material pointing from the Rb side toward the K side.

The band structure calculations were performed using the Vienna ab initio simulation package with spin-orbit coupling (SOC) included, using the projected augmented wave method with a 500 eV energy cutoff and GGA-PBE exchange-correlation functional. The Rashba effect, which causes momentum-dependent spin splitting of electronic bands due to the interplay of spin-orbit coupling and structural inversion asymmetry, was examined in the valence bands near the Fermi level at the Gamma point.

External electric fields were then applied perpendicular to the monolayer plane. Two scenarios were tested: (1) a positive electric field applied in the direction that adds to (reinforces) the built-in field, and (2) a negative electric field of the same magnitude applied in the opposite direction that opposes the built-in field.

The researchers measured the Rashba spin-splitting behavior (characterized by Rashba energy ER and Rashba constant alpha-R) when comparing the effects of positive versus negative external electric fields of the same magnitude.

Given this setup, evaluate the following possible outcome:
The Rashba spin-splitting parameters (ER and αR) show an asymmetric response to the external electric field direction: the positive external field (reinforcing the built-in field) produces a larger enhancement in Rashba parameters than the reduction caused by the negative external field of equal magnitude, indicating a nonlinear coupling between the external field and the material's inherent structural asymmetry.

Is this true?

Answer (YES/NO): NO